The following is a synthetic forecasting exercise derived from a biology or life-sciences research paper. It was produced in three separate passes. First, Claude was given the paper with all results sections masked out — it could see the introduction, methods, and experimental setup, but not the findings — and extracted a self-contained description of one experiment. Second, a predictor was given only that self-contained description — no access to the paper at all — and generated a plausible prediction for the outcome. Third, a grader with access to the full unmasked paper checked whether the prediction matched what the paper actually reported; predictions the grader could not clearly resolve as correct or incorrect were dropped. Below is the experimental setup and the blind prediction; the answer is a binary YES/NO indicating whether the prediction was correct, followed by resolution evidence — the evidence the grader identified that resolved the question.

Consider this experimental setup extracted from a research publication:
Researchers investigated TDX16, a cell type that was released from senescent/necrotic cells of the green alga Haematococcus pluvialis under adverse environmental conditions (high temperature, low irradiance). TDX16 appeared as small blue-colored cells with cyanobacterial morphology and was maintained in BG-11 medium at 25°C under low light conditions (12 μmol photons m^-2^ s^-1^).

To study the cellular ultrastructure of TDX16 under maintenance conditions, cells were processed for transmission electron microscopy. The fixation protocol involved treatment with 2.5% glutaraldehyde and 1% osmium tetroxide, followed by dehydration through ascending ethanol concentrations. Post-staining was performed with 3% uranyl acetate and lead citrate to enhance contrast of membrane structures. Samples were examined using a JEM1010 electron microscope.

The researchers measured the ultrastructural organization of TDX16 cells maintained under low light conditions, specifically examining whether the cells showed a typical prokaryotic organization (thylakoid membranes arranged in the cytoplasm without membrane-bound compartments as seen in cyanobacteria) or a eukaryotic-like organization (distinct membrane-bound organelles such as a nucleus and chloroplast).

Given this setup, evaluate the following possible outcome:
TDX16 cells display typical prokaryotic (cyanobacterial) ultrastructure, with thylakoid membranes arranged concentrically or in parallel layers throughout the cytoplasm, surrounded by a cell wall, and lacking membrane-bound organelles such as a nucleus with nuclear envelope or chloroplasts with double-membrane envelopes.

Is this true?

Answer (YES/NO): NO